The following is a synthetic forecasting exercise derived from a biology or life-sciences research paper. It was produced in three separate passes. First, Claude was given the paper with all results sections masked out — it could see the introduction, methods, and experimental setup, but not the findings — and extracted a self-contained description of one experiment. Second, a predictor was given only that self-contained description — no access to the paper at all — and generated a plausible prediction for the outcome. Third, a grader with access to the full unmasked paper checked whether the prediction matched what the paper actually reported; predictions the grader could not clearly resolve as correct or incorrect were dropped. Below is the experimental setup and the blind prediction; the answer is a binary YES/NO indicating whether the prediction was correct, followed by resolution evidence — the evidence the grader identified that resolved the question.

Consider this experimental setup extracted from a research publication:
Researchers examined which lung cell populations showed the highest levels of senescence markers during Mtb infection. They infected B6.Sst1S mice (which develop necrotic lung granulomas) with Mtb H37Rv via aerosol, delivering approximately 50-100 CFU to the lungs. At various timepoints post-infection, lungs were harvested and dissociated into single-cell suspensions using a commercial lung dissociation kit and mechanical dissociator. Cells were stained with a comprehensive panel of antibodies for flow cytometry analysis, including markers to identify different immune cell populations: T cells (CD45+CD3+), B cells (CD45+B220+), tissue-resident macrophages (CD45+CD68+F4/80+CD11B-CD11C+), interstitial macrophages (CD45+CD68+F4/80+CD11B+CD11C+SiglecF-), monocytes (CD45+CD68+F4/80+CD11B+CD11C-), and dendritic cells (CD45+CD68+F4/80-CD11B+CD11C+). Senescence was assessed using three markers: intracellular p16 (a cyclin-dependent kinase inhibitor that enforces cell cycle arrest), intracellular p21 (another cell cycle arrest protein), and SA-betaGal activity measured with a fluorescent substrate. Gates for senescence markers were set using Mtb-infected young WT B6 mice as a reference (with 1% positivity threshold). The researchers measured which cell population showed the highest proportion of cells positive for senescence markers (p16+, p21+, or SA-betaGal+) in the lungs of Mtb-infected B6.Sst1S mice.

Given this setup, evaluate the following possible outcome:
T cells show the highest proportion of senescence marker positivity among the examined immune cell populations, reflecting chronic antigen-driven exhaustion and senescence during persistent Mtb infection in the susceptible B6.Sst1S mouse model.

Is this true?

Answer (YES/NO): NO